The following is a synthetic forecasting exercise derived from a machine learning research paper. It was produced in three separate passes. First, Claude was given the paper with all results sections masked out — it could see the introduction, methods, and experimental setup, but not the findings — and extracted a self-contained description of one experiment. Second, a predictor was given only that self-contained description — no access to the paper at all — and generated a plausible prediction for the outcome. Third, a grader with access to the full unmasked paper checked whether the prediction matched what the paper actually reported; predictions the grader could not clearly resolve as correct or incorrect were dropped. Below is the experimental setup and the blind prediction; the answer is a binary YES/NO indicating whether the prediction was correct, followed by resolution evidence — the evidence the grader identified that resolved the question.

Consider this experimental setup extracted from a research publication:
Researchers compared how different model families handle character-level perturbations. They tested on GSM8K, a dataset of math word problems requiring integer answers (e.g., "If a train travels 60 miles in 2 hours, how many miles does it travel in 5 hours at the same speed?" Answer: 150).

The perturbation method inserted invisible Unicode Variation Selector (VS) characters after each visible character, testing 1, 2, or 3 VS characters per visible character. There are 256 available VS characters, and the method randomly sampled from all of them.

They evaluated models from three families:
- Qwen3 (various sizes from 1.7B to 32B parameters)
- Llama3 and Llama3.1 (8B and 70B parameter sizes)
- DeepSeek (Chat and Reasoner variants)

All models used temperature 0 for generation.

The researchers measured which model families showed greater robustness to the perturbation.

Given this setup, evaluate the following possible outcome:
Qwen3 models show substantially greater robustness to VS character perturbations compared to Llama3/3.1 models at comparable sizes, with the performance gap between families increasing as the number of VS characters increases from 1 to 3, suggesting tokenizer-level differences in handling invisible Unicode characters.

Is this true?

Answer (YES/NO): NO